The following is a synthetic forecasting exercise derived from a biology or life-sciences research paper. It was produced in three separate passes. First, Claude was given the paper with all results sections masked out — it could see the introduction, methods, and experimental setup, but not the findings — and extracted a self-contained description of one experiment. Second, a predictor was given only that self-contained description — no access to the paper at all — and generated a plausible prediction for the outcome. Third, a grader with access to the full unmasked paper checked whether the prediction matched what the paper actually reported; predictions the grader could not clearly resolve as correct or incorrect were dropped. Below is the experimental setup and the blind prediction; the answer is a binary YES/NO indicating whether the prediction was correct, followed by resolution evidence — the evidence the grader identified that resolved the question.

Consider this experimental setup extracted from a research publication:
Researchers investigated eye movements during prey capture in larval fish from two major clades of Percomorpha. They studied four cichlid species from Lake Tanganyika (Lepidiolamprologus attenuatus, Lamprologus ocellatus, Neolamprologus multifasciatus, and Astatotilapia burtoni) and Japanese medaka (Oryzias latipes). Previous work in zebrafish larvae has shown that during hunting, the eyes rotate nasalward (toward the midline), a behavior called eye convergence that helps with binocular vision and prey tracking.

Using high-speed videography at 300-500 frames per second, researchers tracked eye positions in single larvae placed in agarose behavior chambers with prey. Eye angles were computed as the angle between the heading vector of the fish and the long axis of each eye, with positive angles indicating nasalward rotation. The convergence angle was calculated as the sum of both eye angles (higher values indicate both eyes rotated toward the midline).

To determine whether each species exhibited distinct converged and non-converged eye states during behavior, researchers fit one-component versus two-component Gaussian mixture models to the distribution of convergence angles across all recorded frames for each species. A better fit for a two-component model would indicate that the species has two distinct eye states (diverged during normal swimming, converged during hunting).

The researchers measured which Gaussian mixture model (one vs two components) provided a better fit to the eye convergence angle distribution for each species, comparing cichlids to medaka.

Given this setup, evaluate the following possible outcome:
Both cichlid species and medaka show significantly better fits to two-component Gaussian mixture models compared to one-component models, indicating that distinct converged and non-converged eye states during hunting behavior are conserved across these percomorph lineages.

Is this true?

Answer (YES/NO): NO